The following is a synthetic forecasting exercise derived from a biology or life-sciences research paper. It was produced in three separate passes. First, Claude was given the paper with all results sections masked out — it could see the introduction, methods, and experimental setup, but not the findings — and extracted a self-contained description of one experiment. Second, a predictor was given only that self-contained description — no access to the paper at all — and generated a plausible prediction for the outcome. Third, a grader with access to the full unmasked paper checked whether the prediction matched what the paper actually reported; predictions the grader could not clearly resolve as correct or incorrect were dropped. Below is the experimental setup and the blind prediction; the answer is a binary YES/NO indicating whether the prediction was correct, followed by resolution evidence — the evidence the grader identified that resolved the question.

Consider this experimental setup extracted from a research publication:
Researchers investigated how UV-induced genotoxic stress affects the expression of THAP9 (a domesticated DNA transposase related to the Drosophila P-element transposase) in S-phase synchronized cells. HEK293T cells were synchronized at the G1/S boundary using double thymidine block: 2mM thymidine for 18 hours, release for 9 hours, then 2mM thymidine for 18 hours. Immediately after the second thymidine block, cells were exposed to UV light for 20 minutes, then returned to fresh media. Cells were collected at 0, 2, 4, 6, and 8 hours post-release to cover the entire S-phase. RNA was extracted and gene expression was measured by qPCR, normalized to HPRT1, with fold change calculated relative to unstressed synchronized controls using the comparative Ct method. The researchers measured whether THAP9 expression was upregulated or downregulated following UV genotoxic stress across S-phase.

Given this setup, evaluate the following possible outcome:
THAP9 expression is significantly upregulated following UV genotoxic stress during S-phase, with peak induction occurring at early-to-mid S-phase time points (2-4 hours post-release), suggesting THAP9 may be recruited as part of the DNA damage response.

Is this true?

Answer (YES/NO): NO